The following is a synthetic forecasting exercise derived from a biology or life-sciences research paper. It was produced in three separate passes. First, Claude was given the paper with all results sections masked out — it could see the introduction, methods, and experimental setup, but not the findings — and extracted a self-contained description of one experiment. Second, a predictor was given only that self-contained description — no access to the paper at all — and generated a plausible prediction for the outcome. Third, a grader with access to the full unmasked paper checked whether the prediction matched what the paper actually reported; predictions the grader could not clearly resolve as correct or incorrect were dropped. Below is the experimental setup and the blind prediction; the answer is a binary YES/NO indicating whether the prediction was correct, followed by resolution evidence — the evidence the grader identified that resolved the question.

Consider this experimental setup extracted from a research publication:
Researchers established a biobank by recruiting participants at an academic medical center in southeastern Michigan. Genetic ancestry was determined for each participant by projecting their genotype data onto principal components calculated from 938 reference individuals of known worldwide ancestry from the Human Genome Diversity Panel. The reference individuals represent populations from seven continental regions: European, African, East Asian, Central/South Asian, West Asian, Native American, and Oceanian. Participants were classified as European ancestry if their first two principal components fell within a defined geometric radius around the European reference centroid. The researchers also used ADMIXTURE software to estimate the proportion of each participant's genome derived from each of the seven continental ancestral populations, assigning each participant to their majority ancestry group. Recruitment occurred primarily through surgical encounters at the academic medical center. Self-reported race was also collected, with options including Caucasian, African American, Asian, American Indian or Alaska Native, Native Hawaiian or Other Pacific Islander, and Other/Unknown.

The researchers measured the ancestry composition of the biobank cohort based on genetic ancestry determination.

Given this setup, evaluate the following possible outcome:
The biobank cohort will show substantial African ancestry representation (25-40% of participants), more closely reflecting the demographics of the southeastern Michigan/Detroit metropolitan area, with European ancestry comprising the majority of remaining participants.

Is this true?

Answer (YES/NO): NO